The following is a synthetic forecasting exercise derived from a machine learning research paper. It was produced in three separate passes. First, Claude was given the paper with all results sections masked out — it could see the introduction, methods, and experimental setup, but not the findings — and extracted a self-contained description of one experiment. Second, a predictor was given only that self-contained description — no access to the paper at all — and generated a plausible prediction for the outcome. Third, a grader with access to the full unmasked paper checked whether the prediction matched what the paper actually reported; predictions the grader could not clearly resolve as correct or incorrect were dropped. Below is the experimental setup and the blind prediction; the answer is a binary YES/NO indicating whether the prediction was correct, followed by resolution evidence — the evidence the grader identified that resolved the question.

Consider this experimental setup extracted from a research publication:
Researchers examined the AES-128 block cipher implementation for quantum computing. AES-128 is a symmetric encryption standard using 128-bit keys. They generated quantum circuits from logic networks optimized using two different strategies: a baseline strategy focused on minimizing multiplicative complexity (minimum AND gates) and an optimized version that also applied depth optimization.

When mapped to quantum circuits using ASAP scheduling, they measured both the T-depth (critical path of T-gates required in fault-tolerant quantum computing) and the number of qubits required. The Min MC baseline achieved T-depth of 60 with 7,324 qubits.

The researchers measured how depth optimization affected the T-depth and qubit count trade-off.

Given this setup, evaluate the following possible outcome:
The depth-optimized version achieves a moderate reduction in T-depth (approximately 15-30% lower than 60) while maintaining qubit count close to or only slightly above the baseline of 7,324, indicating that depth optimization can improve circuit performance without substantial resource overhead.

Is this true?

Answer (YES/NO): NO